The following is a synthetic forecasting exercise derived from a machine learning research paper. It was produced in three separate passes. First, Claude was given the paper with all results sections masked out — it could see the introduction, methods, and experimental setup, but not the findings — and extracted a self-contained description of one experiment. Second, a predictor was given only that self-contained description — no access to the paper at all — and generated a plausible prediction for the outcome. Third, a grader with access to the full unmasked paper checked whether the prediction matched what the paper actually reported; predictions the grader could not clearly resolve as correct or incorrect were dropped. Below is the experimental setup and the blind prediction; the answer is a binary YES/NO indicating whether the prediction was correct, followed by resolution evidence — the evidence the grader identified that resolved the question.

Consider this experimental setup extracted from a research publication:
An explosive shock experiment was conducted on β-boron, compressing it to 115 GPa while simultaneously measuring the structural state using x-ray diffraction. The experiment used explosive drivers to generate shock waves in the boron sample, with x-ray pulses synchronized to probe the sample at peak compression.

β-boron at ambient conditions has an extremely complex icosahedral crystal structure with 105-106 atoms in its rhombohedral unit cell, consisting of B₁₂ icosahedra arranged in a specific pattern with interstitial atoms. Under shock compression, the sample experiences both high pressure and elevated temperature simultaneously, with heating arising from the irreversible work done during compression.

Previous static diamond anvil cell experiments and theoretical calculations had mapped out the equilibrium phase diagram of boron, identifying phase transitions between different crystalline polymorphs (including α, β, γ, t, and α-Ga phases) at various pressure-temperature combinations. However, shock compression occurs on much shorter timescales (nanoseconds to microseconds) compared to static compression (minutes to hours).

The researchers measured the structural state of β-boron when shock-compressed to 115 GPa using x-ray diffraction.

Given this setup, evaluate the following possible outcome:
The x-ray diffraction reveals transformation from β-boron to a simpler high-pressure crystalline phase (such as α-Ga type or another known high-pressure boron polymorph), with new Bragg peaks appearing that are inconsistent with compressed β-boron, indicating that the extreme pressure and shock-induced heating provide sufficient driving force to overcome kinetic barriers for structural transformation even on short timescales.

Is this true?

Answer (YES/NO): NO